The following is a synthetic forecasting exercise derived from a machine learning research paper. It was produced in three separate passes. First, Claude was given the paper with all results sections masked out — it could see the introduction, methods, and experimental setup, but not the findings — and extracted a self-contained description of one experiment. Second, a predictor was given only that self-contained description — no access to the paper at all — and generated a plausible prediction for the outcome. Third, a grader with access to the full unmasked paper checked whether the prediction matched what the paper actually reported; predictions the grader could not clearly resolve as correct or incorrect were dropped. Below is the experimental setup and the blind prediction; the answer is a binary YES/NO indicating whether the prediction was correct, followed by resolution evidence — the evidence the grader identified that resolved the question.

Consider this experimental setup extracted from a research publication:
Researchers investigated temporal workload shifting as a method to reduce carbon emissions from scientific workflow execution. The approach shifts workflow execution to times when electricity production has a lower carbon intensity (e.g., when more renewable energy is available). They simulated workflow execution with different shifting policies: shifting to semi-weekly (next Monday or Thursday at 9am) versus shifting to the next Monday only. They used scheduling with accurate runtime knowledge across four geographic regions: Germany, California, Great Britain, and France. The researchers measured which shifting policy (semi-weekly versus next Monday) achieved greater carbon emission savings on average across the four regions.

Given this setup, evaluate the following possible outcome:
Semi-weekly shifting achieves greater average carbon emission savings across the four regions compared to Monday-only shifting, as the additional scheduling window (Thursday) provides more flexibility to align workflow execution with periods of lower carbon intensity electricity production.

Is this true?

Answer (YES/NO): NO